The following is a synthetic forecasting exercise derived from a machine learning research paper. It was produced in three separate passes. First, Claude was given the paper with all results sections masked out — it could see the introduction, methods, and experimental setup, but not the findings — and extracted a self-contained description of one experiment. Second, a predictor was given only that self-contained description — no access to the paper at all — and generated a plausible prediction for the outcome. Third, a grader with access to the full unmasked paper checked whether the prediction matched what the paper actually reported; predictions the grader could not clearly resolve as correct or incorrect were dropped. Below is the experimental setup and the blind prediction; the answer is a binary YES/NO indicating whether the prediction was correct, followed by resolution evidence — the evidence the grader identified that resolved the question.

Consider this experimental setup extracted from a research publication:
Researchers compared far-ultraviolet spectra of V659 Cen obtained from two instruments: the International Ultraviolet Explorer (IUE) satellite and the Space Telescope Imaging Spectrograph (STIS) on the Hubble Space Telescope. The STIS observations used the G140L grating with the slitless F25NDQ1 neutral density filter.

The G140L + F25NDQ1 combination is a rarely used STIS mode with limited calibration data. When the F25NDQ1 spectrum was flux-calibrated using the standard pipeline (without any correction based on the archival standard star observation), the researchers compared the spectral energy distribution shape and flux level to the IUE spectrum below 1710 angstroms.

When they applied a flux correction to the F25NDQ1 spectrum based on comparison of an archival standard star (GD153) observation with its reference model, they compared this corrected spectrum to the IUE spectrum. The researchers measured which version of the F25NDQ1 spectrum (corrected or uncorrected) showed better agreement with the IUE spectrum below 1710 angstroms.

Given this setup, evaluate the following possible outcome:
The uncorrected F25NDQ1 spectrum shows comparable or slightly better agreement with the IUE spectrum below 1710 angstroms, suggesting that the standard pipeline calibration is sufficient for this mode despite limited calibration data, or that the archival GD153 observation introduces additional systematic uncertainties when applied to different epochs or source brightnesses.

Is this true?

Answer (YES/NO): YES